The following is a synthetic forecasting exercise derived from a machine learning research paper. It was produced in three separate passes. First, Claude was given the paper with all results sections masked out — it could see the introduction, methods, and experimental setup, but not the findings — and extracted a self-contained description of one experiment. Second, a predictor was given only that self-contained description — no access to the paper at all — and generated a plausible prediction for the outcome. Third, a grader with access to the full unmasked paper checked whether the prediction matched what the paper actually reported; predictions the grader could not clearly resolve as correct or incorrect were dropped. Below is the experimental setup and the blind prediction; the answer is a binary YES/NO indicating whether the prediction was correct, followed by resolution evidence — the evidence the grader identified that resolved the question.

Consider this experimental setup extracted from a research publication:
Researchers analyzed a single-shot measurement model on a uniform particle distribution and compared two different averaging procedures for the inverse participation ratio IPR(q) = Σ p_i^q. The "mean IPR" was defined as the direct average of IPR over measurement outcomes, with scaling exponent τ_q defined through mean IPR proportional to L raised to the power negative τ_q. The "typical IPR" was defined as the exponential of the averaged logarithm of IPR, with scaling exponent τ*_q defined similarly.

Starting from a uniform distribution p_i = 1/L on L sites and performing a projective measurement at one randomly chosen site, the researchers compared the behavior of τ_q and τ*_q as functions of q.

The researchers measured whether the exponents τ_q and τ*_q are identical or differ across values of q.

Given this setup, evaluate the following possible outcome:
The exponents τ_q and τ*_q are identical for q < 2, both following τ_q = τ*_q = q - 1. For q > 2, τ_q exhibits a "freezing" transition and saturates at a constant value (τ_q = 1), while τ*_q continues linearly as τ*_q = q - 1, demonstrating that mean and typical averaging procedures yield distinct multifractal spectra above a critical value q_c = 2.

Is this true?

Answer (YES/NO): YES